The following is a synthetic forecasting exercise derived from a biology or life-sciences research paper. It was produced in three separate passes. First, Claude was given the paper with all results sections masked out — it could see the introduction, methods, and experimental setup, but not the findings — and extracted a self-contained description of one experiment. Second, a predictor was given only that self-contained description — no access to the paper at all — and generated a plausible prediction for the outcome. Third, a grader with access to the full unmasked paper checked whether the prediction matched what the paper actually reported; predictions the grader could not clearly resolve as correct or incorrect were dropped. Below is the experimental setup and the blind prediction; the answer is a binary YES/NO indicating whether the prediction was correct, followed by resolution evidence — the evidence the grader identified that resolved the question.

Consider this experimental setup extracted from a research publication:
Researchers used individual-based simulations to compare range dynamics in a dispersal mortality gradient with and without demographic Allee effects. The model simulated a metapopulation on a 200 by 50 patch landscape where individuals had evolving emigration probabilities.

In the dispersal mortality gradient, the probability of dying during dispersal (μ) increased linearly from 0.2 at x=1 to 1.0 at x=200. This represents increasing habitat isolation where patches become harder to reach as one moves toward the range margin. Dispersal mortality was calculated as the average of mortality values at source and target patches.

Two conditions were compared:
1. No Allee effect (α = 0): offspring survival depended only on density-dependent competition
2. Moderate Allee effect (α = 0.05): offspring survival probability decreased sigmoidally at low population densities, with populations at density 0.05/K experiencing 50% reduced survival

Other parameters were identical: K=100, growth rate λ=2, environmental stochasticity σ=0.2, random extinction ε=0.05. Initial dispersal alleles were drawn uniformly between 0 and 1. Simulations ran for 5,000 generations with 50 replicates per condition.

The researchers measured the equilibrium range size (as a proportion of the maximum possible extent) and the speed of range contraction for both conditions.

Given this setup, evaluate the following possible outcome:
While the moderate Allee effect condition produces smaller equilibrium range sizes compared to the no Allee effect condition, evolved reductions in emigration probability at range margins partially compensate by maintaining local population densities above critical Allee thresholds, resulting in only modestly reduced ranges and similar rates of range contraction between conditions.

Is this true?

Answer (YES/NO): NO